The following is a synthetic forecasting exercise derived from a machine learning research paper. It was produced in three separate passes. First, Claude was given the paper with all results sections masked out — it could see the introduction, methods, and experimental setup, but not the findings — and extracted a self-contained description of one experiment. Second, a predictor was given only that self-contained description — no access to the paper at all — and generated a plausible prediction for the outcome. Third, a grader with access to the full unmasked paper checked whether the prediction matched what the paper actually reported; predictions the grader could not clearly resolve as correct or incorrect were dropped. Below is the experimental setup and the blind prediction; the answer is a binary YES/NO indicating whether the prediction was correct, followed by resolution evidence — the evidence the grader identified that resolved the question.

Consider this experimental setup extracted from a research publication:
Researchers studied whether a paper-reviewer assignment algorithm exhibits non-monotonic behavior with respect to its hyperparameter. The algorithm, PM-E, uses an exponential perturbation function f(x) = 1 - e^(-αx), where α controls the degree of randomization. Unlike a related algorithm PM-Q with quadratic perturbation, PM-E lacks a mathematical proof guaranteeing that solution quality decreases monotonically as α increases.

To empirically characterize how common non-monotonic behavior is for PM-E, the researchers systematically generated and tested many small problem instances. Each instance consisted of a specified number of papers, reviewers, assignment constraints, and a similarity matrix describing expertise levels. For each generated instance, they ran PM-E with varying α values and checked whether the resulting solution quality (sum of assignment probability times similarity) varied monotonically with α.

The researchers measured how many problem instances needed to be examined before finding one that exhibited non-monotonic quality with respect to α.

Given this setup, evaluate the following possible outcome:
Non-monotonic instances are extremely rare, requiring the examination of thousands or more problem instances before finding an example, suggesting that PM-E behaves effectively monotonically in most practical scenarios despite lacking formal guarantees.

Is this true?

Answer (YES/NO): YES